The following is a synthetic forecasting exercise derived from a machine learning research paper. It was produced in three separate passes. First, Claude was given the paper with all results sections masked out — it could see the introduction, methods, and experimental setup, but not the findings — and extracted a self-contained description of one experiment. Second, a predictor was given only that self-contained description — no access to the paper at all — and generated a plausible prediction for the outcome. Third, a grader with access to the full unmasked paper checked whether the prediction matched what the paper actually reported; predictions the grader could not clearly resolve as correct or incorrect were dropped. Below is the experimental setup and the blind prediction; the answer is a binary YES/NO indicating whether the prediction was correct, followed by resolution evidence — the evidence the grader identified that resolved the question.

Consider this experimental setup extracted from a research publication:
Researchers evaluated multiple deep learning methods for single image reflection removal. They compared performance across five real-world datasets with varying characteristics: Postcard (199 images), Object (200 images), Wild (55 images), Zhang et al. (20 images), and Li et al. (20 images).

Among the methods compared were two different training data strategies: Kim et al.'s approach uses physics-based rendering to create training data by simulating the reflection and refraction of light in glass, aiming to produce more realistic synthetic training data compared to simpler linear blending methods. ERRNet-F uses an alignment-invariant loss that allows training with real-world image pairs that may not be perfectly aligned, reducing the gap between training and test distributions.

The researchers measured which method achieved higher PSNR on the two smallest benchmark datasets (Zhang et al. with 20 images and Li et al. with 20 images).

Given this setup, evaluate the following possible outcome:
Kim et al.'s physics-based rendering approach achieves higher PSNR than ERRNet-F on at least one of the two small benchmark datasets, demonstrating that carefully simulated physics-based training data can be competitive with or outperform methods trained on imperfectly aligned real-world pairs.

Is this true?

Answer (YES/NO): NO